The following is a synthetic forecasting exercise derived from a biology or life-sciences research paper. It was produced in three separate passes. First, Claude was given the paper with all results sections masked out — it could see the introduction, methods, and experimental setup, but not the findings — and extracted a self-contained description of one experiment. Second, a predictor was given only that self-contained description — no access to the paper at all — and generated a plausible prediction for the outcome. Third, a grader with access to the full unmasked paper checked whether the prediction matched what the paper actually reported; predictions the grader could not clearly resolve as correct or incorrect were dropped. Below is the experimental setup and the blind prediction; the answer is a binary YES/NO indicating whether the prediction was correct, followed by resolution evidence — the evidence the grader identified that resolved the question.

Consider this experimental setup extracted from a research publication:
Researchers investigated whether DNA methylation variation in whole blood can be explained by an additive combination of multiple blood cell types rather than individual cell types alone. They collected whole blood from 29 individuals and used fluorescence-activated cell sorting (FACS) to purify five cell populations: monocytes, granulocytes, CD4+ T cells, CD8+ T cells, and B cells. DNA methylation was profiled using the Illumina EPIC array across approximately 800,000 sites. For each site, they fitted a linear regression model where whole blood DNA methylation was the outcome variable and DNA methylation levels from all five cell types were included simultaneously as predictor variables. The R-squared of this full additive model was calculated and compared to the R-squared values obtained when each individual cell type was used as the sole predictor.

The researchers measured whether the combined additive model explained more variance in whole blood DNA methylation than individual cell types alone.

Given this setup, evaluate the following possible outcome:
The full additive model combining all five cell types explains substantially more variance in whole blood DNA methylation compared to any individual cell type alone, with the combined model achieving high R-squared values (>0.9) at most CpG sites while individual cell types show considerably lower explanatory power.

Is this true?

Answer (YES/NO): NO